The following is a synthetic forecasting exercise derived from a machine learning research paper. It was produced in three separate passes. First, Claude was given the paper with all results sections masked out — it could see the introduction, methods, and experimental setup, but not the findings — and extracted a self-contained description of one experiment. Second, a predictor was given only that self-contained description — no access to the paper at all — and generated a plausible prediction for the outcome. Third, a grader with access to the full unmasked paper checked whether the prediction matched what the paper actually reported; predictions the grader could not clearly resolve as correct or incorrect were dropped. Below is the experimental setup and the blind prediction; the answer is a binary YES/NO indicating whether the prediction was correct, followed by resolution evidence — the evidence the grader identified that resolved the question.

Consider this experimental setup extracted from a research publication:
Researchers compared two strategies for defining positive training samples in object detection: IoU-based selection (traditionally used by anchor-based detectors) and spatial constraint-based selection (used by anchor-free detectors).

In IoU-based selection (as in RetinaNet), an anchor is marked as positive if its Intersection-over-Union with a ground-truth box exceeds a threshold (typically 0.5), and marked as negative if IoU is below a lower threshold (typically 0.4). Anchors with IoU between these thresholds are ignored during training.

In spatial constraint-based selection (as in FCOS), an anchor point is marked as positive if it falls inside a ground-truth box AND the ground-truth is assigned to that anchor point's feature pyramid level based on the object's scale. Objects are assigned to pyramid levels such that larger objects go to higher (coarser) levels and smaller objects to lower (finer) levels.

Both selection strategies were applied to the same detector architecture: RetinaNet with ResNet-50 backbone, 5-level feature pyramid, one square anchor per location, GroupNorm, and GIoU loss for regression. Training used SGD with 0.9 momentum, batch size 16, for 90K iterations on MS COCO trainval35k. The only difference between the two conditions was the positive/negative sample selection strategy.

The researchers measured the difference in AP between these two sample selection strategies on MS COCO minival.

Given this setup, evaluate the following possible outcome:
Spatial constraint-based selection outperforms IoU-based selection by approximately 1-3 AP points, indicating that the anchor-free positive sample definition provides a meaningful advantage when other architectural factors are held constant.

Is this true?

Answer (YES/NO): NO